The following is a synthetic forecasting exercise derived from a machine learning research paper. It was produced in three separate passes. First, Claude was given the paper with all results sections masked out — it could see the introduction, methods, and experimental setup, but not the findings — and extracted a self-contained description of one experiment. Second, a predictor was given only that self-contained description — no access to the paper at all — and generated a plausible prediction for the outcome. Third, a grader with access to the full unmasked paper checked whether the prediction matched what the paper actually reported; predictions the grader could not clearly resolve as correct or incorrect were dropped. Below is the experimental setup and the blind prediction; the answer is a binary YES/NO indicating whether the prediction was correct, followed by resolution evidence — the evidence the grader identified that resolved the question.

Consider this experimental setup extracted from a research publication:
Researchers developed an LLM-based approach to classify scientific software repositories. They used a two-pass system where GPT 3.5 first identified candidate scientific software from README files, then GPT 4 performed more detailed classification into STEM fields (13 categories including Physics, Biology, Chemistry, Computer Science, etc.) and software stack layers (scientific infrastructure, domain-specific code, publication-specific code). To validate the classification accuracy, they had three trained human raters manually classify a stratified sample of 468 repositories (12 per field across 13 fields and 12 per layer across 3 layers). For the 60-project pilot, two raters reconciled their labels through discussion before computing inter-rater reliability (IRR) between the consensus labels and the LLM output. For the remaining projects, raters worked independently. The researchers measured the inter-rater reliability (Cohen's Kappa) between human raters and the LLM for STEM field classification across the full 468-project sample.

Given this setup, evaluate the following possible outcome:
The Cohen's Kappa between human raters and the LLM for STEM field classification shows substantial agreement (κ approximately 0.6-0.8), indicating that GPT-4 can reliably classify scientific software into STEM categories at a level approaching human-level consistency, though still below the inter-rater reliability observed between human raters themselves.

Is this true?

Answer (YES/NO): YES